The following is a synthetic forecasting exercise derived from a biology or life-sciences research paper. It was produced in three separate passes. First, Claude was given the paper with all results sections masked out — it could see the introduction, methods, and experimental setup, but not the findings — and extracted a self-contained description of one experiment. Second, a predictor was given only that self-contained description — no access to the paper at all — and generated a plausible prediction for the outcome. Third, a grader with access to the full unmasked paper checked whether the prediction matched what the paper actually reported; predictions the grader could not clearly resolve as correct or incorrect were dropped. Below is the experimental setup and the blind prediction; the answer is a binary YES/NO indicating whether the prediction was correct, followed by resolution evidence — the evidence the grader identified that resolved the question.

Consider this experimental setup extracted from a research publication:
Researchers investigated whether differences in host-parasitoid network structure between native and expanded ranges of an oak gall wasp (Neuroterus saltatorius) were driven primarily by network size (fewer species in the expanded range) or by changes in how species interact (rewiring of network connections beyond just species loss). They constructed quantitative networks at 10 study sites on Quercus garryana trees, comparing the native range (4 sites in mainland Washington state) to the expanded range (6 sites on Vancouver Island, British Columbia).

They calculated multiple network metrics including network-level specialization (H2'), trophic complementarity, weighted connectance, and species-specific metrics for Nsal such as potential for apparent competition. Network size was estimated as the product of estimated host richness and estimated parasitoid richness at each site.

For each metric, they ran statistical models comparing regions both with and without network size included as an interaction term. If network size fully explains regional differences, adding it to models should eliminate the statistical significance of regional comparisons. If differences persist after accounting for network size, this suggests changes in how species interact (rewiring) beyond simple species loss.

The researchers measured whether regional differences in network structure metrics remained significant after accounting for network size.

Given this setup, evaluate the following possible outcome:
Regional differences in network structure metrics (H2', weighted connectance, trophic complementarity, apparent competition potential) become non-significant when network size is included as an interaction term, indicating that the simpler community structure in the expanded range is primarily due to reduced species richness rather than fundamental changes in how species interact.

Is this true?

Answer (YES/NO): NO